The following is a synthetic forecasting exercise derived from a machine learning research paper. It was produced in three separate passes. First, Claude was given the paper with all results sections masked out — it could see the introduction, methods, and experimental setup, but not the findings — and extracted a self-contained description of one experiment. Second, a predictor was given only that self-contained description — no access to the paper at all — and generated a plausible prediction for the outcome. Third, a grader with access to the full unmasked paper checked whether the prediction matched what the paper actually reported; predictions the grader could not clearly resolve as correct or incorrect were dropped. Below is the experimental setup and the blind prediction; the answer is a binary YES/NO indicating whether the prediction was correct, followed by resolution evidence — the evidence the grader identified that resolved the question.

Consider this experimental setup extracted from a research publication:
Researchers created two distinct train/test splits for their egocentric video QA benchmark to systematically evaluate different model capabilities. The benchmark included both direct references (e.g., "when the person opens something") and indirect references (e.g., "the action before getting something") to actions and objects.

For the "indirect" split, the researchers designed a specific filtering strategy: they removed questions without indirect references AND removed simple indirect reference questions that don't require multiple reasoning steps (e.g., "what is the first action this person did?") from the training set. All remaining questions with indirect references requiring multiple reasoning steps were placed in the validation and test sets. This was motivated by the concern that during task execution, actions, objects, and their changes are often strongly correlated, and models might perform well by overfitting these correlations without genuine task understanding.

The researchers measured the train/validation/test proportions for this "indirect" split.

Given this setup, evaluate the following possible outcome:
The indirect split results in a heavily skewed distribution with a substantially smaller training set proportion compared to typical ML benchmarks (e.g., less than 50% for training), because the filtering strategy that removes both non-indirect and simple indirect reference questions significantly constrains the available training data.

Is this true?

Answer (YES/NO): NO